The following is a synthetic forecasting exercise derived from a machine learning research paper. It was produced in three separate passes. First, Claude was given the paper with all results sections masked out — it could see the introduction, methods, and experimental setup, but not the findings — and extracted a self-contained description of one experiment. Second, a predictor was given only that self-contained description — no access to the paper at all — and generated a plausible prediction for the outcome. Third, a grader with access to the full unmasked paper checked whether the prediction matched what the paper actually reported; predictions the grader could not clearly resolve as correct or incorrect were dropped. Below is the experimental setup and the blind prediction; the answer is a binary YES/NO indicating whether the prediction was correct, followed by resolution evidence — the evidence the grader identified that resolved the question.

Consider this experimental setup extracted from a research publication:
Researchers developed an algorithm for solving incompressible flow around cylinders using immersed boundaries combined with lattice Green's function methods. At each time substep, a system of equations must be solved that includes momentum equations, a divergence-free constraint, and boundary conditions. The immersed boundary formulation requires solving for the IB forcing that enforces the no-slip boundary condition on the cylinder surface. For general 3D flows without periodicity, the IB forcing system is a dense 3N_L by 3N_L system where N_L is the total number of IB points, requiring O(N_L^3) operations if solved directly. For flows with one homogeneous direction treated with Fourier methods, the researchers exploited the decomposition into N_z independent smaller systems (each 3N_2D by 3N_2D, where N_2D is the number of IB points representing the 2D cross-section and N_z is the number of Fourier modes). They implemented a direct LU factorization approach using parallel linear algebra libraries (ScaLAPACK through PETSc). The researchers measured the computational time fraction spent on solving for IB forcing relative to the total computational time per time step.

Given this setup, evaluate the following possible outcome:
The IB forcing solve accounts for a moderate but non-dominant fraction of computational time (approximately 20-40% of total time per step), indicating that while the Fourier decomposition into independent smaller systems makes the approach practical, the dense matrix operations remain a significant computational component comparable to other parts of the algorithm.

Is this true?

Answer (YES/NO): NO